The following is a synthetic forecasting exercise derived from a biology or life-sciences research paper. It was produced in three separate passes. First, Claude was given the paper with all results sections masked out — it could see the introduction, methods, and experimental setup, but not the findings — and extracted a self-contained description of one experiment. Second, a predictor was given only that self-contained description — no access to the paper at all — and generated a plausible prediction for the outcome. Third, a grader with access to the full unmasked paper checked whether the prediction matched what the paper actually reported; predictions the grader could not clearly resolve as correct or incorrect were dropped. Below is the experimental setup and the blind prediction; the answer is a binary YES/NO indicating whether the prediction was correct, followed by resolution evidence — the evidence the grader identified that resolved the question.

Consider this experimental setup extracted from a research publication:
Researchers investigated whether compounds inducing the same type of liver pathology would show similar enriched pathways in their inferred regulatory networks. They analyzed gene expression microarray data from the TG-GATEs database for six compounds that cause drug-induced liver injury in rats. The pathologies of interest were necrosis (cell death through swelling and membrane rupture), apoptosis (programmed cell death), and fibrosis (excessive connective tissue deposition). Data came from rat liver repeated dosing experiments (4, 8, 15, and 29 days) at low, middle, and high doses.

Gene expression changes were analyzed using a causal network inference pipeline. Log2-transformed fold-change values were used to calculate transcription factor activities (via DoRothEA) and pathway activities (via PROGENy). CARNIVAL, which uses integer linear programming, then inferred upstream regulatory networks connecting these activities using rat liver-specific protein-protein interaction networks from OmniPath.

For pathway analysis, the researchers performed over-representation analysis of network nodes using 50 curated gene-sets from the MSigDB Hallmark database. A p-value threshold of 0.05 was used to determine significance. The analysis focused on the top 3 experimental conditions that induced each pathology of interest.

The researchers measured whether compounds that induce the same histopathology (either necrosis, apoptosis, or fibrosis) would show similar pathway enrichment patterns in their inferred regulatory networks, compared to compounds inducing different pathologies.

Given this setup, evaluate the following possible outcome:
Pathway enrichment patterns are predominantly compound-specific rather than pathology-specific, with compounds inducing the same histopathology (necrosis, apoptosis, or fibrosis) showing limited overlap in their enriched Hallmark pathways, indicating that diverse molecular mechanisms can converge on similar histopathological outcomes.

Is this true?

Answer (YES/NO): NO